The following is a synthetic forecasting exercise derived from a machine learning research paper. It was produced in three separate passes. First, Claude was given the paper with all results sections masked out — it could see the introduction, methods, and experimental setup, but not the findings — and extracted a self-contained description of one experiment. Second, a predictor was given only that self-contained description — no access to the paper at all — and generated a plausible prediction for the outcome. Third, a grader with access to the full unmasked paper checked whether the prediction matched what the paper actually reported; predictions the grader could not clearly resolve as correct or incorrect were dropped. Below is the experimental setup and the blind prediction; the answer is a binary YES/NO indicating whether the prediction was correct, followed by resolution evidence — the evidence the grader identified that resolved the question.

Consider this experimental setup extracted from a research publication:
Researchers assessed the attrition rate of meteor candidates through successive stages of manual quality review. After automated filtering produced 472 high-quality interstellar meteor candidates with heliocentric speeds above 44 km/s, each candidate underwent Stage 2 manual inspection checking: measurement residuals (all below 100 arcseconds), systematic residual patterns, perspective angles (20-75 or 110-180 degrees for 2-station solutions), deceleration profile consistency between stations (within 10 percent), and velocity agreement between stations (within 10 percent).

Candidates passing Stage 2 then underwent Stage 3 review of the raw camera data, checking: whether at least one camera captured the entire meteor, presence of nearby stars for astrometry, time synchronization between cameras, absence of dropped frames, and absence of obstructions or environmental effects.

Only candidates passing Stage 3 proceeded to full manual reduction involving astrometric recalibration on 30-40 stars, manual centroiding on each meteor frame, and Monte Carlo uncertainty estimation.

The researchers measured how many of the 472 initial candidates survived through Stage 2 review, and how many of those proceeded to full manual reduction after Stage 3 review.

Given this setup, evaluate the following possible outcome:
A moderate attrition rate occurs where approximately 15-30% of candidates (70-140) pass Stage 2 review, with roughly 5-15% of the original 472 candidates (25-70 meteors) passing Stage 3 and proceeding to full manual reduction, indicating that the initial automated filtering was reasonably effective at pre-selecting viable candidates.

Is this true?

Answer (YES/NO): NO